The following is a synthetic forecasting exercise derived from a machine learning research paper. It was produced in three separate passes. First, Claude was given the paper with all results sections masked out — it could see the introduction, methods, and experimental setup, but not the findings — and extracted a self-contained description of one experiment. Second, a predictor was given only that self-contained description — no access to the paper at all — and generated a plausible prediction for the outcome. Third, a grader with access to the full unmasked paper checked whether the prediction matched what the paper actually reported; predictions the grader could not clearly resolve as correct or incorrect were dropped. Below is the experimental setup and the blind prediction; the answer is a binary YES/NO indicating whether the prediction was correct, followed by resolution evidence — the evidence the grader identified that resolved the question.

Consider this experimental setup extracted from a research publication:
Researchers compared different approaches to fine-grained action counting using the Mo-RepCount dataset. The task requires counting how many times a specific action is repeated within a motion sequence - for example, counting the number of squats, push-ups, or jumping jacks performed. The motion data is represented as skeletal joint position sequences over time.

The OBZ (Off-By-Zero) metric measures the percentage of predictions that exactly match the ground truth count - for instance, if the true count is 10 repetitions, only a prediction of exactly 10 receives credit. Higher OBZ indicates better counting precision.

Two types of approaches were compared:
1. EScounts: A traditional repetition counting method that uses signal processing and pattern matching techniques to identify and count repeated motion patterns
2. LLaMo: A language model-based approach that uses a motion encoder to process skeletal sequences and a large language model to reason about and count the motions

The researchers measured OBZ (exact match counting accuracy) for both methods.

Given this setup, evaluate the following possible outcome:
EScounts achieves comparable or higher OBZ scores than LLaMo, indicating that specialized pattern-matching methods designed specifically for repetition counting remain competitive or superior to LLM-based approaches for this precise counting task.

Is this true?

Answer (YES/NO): NO